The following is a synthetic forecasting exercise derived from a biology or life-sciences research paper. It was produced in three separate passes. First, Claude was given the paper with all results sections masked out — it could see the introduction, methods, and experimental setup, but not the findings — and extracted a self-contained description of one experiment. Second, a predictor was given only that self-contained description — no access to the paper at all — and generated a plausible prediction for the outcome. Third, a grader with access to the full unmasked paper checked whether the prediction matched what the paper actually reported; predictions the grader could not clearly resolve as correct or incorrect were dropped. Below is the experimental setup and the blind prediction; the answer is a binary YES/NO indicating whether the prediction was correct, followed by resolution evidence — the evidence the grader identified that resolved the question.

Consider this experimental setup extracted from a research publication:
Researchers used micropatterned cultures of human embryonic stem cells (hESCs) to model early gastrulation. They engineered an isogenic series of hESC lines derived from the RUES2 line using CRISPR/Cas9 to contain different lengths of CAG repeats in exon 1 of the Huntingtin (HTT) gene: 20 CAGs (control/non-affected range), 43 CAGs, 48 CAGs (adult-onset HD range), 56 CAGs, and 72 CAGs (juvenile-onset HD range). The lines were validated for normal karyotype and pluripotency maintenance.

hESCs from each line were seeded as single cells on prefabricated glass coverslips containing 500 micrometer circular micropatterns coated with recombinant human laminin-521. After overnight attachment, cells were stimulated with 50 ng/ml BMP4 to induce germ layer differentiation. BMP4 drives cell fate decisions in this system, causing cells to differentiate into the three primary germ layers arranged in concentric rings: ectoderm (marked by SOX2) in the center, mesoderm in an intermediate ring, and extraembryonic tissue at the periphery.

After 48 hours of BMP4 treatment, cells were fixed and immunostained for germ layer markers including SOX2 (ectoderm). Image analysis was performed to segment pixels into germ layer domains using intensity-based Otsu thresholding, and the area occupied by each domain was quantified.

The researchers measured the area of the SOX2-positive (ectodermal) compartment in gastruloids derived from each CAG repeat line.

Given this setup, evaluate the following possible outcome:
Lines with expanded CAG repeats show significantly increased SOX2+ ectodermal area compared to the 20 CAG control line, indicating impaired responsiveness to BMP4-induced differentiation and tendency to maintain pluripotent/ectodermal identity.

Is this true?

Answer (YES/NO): NO